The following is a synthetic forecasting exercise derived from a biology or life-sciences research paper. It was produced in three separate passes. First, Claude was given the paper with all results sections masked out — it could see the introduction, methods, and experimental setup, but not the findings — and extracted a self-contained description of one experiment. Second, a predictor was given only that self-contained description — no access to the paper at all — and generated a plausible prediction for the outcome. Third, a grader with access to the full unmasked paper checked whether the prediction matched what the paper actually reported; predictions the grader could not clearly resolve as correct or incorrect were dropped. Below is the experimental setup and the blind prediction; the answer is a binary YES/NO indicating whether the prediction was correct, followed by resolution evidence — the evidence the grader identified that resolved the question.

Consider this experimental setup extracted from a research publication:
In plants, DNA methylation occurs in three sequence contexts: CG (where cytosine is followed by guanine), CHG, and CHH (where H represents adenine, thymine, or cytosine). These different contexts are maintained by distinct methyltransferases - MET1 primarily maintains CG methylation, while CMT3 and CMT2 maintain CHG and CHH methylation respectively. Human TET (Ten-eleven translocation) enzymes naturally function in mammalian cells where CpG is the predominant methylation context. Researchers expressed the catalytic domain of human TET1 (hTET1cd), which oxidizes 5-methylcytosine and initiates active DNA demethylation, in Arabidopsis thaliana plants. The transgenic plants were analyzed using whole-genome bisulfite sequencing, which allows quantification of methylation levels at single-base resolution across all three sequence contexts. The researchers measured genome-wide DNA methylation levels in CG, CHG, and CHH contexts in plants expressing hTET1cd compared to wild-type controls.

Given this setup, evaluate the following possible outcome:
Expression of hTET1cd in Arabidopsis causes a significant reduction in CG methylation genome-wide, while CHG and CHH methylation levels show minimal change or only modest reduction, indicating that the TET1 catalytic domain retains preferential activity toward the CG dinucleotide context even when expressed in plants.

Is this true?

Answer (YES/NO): YES